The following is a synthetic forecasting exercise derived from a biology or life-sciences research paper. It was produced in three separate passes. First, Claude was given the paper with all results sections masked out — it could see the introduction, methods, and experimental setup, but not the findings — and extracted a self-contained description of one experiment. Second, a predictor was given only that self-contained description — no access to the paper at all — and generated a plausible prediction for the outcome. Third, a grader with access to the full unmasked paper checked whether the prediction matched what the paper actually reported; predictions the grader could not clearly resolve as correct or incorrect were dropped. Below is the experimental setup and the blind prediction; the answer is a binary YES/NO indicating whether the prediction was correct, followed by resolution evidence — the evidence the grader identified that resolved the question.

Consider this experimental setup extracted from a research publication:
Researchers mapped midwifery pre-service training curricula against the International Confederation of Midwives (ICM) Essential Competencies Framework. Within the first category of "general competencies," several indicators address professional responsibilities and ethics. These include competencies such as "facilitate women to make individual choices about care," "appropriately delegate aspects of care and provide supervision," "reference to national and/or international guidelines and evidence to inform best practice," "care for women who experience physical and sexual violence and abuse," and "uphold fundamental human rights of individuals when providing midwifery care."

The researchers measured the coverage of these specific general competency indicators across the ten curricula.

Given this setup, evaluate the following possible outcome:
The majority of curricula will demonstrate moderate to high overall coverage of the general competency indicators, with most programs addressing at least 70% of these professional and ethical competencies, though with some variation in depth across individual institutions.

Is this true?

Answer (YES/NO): NO